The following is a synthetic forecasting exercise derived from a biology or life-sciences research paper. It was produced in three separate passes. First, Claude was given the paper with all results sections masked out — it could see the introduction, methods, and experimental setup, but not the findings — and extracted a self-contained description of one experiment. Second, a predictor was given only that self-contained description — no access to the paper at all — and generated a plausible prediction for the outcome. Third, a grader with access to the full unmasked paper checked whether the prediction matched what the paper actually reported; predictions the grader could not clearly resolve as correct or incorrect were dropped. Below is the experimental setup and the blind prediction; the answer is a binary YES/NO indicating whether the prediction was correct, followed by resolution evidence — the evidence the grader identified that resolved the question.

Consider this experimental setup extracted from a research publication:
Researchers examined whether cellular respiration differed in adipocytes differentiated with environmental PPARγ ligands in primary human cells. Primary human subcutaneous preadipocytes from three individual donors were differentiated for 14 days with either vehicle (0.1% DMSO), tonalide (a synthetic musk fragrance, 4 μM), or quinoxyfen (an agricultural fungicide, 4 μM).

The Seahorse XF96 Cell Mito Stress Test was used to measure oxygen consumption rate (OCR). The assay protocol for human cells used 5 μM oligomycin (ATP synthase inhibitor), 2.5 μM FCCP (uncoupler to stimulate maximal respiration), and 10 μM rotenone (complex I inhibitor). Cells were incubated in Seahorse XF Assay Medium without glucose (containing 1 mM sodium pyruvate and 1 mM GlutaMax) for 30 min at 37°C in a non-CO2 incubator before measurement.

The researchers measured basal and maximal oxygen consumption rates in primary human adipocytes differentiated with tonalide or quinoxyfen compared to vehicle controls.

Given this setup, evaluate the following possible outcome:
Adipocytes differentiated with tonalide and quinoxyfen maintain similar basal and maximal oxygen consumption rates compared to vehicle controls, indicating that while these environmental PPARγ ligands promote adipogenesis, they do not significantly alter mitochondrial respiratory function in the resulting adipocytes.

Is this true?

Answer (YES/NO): NO